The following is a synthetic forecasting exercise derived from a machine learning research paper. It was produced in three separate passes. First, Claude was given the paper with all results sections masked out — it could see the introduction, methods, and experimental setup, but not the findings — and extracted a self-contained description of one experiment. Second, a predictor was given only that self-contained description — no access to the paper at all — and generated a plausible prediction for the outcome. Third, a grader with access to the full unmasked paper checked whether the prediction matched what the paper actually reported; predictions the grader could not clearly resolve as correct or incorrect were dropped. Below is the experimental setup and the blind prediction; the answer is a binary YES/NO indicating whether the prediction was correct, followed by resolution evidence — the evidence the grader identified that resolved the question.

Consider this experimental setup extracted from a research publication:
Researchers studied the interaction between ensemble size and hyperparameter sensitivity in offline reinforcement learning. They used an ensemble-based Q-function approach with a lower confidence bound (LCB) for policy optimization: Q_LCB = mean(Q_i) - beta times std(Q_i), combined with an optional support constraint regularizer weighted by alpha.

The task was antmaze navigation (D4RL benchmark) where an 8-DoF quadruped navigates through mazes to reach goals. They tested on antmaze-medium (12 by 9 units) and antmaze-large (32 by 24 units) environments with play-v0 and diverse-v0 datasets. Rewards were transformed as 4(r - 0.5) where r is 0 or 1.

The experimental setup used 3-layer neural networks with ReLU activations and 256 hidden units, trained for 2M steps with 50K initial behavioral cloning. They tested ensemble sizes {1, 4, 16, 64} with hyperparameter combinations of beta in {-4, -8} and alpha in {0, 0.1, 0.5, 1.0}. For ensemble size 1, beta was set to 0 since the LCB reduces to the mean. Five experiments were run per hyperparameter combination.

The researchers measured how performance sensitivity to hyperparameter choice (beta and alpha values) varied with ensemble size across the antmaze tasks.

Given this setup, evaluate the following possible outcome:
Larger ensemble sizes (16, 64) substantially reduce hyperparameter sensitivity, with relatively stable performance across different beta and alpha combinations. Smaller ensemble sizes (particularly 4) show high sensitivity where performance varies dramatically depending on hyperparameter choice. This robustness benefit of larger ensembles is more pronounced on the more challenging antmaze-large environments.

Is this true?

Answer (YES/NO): YES